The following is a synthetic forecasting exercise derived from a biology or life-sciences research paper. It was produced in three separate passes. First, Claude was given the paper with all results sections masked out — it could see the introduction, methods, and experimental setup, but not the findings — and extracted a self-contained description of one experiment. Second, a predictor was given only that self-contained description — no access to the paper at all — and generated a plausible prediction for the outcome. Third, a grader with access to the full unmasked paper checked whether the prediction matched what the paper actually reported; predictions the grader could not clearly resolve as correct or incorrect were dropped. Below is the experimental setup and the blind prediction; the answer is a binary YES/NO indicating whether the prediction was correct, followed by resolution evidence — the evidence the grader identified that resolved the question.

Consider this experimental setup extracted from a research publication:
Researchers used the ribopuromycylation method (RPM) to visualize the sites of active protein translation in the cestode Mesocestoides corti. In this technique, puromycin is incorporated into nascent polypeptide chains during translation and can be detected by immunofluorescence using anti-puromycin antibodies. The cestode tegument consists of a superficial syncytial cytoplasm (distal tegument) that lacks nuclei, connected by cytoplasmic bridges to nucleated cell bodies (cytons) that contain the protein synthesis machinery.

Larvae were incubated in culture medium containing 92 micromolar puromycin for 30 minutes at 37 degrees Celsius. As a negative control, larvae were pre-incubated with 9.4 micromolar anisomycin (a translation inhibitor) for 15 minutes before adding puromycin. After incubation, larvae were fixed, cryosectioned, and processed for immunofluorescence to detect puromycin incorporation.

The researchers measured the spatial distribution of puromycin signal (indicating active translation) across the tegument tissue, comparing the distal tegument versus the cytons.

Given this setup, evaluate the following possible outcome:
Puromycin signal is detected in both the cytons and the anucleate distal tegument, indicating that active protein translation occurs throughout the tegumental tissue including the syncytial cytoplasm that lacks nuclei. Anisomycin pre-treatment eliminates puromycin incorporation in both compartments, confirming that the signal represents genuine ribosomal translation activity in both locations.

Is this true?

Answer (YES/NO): NO